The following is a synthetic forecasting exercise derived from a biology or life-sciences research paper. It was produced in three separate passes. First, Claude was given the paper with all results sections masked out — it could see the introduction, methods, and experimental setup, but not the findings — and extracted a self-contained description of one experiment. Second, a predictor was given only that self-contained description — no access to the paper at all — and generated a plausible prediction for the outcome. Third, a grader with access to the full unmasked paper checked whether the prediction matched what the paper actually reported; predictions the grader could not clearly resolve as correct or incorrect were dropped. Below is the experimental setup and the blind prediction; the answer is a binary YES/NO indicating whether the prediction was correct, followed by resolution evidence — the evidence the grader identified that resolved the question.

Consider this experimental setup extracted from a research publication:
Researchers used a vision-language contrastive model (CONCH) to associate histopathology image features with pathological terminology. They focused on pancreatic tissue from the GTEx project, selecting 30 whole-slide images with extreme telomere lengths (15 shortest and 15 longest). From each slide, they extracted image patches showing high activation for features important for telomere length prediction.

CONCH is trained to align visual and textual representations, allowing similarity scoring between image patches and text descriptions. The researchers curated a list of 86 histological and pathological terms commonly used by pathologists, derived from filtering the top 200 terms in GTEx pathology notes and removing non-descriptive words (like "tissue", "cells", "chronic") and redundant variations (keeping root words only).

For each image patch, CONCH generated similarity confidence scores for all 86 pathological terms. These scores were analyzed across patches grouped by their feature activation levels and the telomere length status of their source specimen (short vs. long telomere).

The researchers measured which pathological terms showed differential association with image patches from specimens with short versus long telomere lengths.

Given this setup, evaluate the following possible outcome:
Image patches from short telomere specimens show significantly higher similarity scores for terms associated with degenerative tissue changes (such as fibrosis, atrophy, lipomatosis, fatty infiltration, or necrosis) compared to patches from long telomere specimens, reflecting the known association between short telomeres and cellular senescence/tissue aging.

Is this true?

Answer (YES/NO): YES